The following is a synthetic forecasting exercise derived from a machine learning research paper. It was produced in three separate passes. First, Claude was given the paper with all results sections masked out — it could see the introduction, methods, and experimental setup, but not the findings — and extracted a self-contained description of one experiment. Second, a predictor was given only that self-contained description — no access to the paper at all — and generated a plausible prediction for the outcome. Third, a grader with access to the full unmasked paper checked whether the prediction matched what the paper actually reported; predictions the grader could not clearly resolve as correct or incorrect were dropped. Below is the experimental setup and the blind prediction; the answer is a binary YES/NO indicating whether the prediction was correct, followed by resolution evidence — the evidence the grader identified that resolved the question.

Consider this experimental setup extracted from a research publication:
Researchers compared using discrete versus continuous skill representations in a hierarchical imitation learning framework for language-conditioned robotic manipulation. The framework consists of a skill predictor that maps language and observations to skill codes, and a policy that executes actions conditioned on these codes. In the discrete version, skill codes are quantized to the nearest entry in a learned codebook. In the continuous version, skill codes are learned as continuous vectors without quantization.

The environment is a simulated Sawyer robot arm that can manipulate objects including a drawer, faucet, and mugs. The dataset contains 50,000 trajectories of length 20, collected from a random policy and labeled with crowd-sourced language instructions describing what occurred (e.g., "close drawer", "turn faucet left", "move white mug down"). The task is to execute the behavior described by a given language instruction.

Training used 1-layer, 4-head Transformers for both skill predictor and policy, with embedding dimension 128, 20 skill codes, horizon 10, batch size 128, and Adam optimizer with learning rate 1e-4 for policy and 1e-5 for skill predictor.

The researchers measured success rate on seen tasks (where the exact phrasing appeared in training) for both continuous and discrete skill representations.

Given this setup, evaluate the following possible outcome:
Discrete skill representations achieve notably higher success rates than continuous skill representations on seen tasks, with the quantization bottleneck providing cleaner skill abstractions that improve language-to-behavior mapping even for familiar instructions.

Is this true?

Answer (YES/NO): YES